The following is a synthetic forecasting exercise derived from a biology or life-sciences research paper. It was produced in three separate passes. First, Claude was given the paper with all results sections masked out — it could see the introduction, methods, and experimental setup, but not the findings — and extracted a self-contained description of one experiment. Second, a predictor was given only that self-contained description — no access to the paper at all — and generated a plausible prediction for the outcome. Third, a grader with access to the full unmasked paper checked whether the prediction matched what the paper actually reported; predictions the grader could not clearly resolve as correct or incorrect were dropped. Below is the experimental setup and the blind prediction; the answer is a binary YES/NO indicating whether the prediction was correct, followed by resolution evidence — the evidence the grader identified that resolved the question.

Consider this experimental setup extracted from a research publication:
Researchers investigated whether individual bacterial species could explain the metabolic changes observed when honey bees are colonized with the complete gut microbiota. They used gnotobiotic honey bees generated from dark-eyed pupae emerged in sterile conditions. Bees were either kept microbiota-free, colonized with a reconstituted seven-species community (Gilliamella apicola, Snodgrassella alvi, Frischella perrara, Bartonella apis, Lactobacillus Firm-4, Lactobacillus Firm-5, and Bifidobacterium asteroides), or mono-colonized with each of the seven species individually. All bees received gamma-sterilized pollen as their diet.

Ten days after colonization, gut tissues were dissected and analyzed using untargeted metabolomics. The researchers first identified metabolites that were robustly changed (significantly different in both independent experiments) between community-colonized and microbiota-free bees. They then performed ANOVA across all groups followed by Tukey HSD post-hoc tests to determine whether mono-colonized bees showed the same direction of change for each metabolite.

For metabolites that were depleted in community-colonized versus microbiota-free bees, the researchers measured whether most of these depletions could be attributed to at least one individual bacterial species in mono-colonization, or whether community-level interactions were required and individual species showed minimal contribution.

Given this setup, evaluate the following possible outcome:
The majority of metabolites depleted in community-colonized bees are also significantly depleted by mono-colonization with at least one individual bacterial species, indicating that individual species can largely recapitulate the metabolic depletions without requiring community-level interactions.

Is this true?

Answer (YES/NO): YES